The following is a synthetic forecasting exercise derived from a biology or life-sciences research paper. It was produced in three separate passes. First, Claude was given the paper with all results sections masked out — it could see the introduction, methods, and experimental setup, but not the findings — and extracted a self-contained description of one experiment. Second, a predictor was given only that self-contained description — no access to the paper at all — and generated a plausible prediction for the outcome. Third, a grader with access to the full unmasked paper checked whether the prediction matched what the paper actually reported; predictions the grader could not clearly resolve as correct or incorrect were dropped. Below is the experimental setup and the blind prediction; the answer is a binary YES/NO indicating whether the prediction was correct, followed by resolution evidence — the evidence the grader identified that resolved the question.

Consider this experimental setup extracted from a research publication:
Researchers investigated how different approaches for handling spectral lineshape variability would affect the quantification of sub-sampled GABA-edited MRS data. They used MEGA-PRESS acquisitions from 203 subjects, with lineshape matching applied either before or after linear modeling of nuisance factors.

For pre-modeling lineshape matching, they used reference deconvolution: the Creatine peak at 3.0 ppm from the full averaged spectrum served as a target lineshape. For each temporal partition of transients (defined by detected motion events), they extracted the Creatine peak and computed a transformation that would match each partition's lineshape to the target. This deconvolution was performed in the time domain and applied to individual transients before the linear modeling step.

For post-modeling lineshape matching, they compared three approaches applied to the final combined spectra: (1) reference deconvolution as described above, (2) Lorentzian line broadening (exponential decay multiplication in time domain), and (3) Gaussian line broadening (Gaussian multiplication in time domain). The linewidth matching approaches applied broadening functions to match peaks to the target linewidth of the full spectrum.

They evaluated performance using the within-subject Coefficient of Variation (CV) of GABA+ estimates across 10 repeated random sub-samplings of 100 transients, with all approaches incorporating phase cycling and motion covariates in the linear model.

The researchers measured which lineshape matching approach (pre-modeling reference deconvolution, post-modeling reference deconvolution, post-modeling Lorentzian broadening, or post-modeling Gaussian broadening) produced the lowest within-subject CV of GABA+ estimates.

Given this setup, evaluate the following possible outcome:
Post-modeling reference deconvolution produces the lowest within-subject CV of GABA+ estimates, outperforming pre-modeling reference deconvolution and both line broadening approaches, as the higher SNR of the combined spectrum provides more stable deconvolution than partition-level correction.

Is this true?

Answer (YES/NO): YES